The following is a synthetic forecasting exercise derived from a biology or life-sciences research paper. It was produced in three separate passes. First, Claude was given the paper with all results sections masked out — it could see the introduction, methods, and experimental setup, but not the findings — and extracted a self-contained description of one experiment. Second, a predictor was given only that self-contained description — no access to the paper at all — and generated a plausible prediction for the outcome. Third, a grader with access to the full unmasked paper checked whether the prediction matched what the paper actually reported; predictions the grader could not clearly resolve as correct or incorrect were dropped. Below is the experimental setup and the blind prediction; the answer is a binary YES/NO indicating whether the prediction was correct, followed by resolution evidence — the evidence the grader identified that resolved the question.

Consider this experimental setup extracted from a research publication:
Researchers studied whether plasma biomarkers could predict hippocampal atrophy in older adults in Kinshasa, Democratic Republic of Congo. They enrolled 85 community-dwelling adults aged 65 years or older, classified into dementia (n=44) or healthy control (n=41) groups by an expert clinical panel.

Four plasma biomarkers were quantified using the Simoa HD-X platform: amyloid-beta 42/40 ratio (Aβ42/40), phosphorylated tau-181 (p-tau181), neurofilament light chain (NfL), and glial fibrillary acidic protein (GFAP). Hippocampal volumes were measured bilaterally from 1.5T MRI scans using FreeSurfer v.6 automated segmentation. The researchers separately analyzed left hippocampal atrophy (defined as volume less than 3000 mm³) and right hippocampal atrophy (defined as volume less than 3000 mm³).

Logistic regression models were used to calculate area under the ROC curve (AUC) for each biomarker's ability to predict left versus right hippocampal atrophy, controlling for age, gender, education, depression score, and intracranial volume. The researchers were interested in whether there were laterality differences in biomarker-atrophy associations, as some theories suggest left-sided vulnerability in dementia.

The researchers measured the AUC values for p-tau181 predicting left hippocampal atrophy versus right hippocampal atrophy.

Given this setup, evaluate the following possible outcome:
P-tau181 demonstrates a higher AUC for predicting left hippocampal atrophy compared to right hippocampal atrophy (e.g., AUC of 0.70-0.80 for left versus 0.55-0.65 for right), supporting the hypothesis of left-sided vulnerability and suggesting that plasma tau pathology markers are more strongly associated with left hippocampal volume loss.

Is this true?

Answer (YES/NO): NO